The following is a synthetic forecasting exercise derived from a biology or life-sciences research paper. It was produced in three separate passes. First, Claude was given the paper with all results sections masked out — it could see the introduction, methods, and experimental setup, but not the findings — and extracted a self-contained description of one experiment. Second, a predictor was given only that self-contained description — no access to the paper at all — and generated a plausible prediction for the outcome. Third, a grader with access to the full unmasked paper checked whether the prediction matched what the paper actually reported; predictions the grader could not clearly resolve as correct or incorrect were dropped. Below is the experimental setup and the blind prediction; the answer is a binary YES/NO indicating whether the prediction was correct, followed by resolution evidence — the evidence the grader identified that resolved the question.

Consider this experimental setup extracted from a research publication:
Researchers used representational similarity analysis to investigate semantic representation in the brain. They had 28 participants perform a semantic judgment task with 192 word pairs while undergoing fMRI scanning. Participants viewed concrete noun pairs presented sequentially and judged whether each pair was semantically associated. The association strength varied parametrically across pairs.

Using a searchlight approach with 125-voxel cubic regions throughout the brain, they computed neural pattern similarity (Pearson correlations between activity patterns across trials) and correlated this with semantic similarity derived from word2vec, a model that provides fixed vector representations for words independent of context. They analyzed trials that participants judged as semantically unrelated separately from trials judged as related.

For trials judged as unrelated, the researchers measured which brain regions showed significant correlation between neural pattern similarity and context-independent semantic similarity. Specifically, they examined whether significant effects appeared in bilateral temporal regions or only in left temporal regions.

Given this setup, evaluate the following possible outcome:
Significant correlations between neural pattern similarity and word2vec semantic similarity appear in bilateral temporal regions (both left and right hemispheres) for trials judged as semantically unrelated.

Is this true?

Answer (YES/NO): YES